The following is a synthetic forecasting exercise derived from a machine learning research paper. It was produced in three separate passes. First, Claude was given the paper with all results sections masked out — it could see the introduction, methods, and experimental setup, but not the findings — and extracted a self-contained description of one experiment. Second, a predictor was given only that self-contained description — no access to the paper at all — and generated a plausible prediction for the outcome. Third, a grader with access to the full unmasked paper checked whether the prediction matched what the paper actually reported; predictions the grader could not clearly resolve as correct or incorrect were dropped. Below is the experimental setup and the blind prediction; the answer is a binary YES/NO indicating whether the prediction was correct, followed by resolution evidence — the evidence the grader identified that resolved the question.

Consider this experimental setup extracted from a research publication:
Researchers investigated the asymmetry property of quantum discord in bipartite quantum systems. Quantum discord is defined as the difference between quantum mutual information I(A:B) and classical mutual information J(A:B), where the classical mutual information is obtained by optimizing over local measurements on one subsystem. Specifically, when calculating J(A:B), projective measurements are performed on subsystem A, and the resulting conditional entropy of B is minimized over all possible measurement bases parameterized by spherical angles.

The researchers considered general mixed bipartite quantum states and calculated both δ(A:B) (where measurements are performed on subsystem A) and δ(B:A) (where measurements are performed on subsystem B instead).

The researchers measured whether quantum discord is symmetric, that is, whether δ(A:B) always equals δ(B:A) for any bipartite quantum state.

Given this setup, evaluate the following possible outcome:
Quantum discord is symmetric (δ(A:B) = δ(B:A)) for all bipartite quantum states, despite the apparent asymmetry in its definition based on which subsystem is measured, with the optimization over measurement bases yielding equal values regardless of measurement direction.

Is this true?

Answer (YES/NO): NO